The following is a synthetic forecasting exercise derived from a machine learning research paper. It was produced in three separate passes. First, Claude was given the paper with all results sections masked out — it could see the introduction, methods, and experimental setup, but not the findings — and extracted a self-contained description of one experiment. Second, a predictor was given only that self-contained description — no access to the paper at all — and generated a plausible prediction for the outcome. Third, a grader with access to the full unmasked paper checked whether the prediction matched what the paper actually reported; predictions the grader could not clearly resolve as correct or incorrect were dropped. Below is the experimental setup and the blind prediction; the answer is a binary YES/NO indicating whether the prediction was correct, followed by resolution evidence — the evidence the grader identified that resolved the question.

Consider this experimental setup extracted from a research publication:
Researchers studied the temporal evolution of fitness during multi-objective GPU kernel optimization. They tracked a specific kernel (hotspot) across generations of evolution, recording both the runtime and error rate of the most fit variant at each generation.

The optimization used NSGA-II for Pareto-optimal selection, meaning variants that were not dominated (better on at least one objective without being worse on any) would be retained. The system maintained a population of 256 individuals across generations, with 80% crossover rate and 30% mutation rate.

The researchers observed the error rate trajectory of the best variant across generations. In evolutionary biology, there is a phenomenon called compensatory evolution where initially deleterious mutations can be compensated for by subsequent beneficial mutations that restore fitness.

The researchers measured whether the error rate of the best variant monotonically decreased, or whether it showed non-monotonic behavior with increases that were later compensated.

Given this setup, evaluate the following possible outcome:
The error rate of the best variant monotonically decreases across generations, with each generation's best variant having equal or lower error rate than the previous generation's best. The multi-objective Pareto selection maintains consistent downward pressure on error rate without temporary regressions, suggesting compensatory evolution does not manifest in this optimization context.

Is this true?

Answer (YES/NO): NO